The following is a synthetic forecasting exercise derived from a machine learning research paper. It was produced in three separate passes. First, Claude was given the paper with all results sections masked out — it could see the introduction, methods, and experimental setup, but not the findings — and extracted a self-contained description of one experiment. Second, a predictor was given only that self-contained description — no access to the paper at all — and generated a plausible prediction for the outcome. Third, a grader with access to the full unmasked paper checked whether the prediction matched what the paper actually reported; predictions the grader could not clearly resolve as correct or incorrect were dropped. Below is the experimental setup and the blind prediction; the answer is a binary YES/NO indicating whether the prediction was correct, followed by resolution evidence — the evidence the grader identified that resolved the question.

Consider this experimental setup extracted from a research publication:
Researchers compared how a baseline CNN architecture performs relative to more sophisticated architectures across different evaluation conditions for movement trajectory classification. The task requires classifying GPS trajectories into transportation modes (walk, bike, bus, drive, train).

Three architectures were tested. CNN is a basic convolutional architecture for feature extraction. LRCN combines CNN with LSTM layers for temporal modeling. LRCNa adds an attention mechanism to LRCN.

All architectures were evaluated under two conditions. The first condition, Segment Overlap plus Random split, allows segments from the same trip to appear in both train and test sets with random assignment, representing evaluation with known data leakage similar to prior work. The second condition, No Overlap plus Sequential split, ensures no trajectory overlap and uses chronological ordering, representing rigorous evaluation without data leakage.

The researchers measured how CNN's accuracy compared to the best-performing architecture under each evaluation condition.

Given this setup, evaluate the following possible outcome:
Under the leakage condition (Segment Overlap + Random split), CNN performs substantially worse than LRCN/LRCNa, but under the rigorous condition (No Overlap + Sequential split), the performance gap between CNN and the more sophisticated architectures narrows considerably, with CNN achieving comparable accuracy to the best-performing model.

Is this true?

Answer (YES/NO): YES